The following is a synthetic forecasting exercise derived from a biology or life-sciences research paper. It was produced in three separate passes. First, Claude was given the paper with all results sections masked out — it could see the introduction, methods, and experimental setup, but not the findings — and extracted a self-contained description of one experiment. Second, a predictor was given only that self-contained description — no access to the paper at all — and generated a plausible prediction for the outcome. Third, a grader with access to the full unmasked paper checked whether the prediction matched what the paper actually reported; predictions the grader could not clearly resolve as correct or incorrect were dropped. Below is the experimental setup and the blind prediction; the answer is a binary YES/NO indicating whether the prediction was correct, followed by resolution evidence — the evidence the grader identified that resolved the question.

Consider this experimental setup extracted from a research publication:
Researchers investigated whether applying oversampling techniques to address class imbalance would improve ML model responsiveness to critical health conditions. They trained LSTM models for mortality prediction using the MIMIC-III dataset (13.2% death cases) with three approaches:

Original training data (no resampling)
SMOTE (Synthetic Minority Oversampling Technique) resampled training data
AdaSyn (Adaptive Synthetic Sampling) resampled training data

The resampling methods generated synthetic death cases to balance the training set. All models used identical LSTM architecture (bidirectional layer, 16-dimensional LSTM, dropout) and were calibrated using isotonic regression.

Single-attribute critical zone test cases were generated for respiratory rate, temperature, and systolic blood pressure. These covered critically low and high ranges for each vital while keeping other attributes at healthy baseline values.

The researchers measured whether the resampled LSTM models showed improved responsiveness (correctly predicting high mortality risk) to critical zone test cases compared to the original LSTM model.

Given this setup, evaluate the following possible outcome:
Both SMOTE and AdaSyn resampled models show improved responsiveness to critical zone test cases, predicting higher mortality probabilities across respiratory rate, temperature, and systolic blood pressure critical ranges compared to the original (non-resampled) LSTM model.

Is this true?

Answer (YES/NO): NO